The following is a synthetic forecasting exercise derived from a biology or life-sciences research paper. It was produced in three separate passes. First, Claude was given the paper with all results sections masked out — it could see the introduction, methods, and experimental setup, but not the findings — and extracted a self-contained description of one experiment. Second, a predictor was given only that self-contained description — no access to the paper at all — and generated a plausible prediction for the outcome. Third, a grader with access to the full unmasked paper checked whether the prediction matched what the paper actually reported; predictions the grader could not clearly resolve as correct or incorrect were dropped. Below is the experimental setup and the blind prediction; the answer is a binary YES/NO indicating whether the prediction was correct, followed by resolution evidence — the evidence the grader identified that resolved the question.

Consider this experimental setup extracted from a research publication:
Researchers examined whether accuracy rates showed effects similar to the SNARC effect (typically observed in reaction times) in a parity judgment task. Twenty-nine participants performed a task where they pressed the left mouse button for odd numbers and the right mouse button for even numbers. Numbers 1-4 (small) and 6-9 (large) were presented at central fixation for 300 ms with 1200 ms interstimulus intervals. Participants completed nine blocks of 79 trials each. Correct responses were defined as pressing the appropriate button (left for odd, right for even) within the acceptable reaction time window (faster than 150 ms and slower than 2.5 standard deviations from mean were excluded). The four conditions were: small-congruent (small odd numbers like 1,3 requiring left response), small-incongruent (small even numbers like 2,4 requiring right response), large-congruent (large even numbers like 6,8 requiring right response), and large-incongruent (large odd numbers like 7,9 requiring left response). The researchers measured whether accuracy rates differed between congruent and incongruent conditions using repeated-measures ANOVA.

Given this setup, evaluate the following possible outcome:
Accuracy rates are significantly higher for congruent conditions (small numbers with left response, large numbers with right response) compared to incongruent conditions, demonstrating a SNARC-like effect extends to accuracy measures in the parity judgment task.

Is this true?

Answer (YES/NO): YES